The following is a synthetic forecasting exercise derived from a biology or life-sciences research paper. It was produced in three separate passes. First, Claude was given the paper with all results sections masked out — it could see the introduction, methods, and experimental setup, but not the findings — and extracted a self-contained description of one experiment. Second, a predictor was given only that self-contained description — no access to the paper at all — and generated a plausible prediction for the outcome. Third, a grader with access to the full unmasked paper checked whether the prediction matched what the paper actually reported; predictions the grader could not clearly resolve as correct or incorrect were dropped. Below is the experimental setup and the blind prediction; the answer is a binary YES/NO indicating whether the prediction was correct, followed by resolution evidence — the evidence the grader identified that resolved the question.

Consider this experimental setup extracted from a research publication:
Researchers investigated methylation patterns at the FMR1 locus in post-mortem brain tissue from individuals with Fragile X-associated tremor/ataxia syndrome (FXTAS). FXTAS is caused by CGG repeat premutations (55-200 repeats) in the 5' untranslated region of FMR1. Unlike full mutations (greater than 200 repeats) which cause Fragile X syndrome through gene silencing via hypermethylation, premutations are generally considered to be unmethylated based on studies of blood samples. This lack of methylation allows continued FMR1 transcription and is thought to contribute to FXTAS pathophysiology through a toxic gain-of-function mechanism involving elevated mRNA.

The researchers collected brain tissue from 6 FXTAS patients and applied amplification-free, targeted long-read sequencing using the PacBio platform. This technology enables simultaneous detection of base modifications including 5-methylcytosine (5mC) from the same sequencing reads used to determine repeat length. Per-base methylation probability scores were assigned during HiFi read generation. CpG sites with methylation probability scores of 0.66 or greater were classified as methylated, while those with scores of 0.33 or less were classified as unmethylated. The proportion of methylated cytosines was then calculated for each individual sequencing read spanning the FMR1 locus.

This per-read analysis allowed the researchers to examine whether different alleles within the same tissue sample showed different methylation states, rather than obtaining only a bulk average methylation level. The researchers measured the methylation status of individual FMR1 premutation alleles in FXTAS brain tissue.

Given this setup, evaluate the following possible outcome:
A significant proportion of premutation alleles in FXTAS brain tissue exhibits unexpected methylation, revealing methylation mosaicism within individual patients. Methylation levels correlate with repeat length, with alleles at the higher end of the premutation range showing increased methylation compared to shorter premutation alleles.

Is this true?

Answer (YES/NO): NO